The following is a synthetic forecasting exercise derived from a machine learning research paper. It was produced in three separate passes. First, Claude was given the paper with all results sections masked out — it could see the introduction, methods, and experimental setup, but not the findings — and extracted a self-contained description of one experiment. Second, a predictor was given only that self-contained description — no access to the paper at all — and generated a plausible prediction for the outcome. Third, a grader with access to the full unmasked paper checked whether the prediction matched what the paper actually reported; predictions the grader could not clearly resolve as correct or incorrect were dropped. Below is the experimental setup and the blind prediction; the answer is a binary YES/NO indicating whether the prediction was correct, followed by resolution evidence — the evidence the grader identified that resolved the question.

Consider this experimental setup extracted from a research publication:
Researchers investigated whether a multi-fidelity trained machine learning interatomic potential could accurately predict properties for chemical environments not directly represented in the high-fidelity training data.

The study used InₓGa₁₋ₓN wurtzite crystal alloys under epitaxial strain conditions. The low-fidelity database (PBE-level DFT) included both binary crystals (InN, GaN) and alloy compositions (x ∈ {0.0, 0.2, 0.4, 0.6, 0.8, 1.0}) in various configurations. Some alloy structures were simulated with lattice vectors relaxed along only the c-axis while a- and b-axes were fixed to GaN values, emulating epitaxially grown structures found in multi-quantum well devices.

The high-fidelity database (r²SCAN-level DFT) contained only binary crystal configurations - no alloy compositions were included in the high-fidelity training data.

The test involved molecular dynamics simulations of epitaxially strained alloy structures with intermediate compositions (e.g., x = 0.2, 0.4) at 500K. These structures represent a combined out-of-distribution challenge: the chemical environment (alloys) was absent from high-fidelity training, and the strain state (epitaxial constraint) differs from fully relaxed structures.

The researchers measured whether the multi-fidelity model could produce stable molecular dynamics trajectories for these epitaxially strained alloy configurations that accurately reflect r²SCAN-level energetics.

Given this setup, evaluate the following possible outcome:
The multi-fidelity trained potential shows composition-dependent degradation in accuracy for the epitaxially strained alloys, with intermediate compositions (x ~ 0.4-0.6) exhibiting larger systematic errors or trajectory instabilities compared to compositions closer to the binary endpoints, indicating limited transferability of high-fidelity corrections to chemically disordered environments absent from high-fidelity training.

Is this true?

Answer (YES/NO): NO